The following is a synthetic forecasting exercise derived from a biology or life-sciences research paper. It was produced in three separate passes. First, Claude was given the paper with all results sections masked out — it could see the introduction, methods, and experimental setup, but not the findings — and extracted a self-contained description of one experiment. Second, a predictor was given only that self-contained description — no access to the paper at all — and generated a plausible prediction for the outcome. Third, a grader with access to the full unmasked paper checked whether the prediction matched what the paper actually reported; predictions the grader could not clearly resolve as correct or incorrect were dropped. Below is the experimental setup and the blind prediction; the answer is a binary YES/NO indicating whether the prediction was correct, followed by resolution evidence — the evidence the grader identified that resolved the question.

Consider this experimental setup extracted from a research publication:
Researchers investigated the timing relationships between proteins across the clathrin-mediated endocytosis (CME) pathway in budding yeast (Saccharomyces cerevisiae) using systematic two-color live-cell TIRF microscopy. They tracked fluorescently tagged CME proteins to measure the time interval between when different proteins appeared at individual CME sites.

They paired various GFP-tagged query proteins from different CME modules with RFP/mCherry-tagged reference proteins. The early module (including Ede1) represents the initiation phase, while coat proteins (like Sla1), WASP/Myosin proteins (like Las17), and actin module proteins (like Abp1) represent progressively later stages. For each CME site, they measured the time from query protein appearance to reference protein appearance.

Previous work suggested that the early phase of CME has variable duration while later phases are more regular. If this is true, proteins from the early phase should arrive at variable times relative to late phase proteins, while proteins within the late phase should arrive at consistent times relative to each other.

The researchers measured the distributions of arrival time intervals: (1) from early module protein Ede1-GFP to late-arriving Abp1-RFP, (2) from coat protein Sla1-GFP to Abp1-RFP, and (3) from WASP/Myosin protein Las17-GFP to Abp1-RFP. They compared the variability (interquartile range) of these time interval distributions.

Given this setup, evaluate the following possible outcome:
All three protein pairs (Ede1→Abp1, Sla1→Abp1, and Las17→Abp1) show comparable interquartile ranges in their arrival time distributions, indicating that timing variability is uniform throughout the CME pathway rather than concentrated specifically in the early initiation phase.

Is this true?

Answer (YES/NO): NO